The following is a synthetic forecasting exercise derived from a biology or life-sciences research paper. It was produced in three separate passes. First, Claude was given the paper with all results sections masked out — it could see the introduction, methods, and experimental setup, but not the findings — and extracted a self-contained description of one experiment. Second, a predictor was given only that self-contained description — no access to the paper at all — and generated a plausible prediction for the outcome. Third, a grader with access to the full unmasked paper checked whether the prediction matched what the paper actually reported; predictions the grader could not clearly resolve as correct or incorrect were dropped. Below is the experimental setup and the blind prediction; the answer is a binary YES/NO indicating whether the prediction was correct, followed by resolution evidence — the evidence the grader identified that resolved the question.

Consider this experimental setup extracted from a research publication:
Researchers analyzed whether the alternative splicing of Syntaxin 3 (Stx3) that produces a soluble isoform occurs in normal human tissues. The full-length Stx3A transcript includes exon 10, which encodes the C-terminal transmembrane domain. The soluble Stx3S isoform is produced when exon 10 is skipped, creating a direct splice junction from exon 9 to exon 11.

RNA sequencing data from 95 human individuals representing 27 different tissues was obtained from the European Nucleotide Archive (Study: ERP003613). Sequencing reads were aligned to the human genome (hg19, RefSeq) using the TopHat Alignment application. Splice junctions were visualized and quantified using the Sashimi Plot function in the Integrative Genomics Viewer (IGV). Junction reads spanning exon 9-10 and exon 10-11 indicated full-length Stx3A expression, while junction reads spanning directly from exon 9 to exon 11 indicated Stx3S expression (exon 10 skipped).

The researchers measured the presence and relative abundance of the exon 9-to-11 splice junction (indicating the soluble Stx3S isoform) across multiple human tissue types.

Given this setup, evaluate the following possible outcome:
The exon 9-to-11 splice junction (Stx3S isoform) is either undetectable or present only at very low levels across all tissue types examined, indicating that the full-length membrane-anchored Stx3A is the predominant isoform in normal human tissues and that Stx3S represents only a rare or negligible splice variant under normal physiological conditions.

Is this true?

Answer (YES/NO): NO